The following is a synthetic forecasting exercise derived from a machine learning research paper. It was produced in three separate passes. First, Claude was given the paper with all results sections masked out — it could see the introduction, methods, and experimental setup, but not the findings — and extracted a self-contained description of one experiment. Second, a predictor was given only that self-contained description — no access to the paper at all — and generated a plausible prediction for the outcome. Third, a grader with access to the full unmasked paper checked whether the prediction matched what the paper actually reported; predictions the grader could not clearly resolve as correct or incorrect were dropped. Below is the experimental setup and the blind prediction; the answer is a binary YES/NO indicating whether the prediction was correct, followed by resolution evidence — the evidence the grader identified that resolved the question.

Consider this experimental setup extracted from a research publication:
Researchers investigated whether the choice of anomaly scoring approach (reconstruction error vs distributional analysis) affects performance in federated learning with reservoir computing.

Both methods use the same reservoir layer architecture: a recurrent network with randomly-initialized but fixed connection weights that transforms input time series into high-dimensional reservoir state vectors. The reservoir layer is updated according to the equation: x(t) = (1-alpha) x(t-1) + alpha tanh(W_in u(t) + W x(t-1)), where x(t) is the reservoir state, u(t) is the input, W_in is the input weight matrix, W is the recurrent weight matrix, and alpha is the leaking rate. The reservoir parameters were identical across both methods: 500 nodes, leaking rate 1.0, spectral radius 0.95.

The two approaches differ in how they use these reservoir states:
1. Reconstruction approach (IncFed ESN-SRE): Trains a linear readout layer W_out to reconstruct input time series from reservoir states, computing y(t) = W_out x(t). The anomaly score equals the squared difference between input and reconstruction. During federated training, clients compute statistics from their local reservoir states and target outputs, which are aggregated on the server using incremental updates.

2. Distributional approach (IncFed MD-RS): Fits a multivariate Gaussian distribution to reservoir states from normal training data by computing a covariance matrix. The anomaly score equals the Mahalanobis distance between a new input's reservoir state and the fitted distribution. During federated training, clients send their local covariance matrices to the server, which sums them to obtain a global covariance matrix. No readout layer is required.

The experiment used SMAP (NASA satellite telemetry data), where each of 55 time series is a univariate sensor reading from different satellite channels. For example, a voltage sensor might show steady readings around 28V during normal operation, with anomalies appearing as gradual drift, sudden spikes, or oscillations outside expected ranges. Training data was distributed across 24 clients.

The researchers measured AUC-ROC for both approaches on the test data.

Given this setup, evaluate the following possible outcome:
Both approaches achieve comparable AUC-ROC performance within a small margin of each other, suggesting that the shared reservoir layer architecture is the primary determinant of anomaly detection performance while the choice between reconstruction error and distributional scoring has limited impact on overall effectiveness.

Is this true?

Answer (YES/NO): NO